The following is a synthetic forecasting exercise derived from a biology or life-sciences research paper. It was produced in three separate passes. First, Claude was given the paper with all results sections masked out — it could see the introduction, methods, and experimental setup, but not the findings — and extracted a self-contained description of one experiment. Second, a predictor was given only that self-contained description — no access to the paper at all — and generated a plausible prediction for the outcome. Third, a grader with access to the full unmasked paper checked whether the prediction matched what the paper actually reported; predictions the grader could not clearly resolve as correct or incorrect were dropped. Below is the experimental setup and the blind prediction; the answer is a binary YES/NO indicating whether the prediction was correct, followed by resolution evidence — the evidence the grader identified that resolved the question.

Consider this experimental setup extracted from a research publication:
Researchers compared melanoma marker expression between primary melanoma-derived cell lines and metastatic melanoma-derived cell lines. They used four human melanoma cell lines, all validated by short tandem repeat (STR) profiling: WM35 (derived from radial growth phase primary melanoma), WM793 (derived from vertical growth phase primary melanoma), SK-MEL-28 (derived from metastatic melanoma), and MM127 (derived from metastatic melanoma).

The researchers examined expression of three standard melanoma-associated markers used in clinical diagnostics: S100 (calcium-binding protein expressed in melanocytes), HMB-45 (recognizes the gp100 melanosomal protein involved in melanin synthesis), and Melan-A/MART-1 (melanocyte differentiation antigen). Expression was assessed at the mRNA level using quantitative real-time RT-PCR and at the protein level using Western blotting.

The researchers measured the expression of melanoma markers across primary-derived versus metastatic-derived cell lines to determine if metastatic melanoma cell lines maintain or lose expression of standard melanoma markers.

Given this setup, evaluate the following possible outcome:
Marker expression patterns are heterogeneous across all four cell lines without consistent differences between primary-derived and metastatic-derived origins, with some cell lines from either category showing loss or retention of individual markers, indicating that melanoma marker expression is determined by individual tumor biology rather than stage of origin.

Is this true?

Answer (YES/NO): NO